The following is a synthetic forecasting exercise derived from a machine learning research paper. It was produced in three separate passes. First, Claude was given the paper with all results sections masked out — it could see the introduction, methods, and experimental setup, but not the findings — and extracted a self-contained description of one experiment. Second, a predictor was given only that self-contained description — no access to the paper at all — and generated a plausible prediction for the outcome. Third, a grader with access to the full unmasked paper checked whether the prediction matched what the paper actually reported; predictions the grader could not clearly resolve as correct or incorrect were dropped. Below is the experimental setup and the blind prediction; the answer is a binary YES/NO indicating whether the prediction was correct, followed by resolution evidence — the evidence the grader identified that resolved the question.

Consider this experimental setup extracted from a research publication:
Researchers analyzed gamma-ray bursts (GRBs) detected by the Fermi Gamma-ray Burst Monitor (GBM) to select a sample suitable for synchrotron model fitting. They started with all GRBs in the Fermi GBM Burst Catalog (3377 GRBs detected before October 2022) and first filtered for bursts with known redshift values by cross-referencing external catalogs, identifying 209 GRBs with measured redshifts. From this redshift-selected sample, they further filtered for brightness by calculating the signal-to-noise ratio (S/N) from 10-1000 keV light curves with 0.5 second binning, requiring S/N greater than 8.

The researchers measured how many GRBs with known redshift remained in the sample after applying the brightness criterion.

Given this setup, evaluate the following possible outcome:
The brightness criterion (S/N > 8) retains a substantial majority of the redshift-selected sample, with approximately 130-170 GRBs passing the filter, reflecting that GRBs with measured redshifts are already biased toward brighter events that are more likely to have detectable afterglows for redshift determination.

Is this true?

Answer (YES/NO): NO